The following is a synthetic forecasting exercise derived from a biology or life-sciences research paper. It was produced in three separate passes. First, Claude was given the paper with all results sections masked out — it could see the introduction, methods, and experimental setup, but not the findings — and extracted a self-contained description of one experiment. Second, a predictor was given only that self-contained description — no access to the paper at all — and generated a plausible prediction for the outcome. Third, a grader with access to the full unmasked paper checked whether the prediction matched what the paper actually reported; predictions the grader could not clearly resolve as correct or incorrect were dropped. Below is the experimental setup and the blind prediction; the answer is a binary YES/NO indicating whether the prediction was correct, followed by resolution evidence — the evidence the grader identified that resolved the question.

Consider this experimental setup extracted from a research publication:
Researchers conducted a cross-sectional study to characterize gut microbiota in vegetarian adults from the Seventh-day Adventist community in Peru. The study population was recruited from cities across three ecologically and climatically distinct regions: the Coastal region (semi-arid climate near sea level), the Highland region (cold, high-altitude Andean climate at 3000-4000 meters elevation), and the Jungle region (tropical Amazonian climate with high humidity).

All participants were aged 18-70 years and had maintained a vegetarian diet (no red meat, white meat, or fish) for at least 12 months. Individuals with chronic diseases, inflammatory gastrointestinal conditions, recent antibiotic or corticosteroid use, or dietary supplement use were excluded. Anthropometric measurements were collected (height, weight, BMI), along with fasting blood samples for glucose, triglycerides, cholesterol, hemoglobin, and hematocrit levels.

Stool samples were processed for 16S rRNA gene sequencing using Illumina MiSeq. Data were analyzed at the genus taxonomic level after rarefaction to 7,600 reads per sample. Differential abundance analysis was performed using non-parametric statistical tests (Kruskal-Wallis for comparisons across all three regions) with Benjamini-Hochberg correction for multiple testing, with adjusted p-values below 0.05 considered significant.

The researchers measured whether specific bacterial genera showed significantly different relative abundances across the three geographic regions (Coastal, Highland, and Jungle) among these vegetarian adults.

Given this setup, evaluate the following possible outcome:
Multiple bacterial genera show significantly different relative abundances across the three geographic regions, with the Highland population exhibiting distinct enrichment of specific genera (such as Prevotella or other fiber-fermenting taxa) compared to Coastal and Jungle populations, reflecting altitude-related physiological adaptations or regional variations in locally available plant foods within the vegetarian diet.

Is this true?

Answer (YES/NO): NO